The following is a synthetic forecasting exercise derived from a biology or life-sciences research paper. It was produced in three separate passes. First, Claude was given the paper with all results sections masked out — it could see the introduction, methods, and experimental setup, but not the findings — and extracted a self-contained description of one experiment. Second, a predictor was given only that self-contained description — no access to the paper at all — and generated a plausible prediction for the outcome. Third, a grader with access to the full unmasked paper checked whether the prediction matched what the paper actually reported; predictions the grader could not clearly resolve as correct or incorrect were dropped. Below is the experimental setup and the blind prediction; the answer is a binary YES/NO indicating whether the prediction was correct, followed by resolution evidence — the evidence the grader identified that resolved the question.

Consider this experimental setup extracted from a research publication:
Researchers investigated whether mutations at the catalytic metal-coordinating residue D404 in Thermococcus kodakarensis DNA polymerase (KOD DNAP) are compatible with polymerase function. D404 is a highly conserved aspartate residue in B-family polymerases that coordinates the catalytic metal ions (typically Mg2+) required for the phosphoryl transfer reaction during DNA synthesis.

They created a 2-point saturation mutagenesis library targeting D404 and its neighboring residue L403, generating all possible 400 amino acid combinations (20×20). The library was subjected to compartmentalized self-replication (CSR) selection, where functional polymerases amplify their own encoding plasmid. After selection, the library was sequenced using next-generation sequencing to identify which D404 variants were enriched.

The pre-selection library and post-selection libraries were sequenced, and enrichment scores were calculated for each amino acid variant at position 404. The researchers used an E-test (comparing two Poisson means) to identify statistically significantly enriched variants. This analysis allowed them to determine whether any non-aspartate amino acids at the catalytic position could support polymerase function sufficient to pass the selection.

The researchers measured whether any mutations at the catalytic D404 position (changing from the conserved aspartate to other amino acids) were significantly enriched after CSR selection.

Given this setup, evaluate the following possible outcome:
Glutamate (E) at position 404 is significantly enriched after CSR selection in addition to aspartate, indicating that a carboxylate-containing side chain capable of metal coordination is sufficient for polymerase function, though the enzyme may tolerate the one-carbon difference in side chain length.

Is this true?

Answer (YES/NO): YES